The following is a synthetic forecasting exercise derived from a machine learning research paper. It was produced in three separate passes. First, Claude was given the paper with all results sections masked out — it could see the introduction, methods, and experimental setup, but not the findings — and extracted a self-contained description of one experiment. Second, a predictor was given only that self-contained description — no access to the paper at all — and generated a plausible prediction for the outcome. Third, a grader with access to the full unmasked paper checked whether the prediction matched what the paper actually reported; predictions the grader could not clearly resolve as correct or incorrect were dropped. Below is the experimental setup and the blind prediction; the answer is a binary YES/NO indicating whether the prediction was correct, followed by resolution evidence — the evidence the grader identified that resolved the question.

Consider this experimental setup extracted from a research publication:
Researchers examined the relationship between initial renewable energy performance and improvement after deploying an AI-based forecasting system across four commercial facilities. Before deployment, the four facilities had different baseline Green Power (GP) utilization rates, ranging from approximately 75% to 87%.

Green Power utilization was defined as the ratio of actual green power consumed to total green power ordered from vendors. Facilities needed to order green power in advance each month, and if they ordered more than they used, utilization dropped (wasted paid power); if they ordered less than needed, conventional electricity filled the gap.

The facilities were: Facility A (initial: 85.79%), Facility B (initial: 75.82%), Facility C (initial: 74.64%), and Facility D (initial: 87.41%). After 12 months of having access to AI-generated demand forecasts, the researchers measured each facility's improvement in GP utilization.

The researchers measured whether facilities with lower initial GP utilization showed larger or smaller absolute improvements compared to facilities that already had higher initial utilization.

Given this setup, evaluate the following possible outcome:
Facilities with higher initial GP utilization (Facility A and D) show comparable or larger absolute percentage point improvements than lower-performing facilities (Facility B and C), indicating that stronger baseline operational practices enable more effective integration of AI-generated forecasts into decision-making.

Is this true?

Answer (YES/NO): NO